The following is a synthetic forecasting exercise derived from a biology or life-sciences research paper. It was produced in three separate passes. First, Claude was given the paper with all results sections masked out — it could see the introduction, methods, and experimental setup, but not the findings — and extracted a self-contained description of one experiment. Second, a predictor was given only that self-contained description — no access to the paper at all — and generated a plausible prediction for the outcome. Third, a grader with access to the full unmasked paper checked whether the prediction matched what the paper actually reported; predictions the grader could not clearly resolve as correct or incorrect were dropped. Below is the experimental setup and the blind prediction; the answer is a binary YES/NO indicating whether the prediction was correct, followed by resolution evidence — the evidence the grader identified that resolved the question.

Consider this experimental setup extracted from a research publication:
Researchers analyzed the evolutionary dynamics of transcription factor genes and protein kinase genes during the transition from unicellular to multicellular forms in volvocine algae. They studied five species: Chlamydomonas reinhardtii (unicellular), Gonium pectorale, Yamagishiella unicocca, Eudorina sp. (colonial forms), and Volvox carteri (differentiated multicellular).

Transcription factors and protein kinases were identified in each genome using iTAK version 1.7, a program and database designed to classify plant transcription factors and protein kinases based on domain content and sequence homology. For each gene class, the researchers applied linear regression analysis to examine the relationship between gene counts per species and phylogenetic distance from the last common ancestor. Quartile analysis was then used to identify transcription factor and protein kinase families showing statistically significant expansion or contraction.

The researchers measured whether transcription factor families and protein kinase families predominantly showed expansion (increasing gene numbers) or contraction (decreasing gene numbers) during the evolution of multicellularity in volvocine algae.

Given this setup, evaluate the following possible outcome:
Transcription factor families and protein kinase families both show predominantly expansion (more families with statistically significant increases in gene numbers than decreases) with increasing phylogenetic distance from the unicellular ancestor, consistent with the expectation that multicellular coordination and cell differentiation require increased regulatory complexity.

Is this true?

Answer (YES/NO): NO